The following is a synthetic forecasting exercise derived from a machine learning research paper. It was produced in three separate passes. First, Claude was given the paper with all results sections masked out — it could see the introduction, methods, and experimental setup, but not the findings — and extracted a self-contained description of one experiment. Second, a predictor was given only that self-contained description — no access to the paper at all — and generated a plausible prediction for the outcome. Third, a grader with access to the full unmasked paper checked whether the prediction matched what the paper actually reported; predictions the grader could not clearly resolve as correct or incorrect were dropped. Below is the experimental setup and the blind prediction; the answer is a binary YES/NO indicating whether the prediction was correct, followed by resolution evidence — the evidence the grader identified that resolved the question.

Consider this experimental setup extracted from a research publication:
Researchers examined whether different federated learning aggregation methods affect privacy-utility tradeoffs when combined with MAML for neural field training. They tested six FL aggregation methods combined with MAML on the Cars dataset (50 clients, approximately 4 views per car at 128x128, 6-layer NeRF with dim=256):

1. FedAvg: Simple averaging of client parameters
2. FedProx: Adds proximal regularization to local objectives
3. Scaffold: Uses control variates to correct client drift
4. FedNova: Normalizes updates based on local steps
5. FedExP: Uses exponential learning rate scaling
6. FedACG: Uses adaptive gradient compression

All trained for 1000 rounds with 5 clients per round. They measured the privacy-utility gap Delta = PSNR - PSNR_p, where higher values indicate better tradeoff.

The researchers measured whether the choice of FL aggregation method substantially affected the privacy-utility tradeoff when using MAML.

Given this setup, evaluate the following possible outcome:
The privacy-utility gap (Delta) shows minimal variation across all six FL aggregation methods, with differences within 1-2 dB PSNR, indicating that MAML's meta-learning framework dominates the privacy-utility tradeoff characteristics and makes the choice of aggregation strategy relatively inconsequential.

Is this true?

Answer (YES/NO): NO